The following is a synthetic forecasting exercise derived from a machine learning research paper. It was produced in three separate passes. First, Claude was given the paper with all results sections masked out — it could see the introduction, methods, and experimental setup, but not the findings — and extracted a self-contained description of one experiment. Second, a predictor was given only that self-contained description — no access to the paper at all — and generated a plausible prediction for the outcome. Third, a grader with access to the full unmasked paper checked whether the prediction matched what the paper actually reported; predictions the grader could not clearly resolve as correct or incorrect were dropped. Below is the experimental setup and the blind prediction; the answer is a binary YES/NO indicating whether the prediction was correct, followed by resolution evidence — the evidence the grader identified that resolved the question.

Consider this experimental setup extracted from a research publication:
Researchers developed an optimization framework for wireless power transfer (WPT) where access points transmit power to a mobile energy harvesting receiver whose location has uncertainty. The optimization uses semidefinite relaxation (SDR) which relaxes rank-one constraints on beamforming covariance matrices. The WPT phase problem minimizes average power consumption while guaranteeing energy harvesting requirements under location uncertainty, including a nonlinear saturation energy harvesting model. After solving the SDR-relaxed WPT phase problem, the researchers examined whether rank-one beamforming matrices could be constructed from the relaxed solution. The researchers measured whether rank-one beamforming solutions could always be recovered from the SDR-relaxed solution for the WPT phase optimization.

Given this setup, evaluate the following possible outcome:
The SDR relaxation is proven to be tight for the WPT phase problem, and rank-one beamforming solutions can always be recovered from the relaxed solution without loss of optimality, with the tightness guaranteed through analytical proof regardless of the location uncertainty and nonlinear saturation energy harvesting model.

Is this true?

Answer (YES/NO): YES